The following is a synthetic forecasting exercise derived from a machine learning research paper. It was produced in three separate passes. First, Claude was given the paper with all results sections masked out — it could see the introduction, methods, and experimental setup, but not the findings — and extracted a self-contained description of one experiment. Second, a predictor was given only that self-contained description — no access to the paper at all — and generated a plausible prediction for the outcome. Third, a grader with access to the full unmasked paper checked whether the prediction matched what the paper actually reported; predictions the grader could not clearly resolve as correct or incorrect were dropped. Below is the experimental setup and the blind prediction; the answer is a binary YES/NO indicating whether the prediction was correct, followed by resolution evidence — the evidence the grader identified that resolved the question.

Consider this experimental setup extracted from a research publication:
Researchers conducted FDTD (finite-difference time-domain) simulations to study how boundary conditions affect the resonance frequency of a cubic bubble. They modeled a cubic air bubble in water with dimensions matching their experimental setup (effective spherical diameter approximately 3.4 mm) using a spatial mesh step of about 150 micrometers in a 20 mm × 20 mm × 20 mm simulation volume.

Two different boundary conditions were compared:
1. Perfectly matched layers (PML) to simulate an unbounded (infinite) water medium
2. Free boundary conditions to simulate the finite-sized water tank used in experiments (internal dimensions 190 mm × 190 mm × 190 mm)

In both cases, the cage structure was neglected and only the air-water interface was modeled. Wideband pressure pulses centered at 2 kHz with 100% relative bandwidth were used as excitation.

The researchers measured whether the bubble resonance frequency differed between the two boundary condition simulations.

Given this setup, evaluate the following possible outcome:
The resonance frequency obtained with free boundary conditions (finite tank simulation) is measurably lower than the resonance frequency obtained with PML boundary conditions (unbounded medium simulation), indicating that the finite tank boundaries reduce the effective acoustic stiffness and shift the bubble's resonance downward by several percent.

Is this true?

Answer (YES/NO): NO